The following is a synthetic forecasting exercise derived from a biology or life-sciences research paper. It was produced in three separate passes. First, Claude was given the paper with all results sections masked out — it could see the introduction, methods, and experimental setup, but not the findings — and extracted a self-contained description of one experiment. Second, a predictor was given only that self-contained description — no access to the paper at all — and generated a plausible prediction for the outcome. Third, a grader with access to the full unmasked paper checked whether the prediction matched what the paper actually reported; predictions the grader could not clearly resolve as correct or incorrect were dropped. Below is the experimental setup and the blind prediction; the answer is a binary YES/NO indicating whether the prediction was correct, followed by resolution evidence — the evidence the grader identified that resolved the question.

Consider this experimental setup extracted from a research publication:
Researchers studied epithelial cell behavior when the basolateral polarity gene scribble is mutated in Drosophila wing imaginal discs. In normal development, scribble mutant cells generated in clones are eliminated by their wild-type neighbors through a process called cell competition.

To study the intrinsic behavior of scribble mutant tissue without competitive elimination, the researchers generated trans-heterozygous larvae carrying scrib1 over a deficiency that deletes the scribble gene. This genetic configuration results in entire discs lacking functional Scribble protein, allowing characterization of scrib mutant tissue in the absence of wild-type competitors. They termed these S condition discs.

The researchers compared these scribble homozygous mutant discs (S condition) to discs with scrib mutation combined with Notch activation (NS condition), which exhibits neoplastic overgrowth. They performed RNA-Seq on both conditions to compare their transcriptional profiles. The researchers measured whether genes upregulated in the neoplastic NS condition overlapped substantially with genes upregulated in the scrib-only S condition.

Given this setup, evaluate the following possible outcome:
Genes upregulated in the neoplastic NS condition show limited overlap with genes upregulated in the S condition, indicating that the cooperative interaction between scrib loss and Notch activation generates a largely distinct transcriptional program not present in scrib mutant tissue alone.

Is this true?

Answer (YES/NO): NO